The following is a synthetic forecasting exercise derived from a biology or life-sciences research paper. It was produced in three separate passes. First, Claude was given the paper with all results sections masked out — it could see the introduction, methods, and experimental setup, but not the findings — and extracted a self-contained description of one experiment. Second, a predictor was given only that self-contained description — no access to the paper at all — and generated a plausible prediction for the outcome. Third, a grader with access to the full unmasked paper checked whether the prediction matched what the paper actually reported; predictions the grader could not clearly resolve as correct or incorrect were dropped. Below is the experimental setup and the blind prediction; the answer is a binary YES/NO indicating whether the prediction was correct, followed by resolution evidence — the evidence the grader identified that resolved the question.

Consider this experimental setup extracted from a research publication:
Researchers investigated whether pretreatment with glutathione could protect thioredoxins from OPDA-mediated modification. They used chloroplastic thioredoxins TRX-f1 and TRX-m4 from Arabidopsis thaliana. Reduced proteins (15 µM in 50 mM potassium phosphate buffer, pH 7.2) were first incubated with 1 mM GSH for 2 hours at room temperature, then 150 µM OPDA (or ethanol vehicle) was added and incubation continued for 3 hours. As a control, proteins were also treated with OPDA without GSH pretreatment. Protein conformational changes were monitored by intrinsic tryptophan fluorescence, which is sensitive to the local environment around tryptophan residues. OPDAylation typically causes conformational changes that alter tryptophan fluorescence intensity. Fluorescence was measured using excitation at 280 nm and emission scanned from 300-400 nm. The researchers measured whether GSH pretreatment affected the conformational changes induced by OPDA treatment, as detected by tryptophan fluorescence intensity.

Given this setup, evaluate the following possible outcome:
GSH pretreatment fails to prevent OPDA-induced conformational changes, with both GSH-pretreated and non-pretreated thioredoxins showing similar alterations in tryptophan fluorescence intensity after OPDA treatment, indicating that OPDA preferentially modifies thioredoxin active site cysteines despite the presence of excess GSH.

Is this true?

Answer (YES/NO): YES